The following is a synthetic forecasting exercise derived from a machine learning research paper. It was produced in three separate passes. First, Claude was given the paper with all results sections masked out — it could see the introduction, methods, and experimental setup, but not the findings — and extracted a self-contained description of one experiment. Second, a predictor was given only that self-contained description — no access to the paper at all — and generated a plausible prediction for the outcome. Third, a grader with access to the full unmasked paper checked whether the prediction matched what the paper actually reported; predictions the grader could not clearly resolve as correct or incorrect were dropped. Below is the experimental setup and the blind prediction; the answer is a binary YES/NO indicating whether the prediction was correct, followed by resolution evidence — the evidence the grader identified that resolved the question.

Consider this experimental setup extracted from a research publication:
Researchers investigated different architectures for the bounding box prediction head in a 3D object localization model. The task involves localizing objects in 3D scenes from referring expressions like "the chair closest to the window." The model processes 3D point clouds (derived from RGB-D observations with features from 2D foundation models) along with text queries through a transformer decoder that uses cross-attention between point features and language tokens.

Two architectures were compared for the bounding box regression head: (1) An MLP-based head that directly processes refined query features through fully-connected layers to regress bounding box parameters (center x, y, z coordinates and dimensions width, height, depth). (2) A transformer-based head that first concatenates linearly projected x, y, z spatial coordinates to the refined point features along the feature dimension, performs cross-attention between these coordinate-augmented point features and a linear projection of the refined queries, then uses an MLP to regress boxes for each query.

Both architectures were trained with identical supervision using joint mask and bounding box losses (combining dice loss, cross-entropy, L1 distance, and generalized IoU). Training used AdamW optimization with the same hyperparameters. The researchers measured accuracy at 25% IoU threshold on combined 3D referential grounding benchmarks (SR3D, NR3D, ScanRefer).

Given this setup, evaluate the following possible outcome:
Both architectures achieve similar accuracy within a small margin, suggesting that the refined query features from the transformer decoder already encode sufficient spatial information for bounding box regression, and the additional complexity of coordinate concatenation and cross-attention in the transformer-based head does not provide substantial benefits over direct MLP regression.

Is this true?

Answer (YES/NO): NO